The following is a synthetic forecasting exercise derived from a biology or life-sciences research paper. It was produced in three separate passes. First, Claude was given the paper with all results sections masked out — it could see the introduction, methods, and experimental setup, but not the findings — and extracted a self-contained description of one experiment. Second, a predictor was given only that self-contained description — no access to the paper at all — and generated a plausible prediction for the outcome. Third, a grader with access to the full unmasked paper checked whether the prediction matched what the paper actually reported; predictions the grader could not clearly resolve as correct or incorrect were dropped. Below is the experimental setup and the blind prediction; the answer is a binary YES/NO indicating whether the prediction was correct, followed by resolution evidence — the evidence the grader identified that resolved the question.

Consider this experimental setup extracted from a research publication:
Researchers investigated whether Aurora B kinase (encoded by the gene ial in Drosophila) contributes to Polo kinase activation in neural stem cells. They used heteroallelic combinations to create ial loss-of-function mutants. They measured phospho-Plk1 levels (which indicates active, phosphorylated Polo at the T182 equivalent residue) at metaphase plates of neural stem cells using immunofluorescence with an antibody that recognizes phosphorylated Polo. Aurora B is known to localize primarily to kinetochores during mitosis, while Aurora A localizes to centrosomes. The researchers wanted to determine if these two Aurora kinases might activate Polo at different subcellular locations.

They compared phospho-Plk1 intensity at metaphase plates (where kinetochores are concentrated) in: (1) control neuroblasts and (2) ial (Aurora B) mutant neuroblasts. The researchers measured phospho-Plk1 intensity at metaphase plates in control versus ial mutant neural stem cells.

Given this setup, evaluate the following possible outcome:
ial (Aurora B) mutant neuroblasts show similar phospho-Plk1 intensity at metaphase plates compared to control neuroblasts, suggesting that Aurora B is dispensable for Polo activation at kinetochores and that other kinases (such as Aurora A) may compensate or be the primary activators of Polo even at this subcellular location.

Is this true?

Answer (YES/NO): NO